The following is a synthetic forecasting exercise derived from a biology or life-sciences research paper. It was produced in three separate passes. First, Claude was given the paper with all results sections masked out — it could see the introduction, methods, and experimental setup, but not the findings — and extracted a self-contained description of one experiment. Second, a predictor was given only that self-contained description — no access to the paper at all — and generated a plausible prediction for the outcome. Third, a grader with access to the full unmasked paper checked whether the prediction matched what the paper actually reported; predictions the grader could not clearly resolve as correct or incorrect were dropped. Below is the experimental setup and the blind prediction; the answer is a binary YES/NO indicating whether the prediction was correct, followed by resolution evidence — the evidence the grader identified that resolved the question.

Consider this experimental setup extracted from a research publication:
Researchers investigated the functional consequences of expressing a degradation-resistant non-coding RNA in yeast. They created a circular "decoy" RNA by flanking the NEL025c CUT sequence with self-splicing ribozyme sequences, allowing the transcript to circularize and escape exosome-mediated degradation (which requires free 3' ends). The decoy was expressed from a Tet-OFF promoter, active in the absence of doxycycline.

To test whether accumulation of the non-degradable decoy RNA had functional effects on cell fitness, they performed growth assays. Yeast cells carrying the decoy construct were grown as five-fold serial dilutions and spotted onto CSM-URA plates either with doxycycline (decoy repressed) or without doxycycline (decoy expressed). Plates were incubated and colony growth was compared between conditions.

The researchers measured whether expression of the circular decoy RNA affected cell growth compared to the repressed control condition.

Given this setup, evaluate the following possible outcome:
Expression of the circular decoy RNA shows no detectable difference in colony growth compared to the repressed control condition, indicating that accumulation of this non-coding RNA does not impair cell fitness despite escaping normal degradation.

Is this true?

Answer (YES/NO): NO